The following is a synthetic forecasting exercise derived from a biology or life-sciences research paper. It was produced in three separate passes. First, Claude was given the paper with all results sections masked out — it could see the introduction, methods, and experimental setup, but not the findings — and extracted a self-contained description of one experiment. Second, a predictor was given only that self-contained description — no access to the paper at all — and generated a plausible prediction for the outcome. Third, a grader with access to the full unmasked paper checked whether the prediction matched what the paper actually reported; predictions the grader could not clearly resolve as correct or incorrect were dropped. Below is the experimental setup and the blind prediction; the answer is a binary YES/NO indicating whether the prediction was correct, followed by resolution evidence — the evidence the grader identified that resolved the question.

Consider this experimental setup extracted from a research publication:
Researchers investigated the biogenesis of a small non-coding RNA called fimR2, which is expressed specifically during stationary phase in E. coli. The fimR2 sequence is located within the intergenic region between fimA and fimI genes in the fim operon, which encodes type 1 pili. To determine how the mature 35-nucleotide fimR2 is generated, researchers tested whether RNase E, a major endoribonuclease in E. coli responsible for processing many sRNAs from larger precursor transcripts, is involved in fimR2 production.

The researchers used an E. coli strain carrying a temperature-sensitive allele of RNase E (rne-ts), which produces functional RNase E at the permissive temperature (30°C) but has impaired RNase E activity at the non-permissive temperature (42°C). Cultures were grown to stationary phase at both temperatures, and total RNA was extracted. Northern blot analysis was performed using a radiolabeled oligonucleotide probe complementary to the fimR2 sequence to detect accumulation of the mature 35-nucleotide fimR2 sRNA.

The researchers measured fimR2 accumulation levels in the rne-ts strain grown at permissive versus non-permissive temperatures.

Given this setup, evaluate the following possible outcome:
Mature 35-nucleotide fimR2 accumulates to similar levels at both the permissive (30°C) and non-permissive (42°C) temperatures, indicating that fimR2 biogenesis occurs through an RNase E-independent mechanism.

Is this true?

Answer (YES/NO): NO